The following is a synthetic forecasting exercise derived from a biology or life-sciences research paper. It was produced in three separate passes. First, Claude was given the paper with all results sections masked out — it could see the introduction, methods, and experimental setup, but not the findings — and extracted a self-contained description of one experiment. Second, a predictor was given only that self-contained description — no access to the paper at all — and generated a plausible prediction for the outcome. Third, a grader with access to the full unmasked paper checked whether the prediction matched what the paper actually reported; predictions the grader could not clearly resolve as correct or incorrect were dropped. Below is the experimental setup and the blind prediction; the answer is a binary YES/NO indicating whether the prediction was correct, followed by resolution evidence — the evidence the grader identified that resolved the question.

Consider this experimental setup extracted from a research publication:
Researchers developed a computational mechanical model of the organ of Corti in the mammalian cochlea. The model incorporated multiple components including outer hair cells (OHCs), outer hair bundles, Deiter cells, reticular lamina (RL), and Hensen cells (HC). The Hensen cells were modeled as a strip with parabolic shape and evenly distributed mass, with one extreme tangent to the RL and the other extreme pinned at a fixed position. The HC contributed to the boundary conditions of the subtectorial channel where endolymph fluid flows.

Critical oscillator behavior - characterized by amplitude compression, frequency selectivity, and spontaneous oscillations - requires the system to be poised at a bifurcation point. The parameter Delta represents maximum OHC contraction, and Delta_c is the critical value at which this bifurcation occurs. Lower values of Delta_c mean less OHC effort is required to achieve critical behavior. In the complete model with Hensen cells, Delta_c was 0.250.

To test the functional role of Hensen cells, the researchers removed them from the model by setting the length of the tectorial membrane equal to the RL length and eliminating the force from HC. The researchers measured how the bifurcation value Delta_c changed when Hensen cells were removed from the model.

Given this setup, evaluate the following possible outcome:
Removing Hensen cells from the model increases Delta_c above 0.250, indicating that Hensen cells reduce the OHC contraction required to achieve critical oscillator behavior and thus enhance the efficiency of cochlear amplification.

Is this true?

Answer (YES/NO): YES